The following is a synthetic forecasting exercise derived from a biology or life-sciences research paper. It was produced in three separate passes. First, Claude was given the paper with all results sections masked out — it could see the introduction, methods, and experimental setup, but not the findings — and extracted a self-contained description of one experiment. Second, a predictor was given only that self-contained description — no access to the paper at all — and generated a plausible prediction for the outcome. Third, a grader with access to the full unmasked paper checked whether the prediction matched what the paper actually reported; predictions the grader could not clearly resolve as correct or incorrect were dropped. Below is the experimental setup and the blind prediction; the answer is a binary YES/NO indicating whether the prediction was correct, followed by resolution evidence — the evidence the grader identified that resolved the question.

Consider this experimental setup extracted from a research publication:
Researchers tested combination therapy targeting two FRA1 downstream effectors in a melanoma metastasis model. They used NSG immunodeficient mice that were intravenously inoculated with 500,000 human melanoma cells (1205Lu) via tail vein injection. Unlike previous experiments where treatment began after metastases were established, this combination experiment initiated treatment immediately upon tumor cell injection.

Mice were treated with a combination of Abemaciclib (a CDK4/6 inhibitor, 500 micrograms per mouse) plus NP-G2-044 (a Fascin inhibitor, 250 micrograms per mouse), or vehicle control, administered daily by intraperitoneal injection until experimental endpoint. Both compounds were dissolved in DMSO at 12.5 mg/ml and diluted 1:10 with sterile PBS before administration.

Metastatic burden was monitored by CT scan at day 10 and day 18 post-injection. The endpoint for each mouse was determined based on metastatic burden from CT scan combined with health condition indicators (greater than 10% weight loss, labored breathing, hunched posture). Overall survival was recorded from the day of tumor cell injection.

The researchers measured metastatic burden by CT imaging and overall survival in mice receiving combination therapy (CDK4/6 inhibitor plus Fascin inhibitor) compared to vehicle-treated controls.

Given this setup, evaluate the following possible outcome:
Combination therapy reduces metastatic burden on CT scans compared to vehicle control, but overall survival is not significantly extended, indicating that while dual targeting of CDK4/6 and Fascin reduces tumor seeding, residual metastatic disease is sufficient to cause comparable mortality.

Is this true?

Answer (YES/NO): NO